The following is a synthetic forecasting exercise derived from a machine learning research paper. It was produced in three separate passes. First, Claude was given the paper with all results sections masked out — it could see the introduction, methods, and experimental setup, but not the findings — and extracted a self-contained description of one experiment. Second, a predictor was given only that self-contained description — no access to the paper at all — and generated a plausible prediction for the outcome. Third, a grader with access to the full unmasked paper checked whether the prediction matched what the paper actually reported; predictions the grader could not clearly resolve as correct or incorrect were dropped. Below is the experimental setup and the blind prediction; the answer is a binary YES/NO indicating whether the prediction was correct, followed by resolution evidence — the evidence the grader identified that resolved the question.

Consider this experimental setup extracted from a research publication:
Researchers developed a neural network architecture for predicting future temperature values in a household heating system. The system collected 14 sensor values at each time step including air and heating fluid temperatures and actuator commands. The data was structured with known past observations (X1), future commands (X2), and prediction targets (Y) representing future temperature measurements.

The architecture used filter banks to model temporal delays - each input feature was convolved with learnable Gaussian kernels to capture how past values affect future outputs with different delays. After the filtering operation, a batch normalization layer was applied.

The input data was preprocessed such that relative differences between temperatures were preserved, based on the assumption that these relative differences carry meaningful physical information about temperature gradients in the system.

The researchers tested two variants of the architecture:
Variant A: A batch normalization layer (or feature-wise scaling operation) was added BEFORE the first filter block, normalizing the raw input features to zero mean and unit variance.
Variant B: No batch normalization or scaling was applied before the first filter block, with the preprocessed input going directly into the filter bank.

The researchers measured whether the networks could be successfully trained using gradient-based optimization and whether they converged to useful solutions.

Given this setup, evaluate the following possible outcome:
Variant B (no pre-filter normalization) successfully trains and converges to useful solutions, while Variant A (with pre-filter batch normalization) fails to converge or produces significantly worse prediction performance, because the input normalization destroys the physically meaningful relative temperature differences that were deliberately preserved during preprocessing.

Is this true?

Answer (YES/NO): YES